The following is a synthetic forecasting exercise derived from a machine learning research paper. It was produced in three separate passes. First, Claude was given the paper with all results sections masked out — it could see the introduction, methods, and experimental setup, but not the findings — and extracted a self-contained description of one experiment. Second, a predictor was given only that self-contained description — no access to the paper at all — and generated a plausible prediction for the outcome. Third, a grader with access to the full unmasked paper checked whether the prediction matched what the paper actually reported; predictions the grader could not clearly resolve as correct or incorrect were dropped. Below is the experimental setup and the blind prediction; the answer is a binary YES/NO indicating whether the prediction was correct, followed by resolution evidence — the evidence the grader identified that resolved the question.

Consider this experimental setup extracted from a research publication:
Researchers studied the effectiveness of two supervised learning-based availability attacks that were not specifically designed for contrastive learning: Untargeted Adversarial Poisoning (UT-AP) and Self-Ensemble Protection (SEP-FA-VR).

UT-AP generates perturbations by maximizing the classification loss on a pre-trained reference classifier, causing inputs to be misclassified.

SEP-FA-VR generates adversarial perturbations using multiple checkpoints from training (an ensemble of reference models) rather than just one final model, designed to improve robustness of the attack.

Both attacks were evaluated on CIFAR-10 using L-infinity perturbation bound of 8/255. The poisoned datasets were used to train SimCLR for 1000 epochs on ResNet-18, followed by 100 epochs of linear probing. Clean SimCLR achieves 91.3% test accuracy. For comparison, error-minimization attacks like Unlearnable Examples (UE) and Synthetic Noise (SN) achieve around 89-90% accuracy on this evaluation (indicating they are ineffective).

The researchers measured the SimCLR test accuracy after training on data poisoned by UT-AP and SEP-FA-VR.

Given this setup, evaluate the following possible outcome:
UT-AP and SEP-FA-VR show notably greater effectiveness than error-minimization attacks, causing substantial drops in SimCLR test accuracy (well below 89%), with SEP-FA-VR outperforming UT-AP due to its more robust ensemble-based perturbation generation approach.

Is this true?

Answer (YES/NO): YES